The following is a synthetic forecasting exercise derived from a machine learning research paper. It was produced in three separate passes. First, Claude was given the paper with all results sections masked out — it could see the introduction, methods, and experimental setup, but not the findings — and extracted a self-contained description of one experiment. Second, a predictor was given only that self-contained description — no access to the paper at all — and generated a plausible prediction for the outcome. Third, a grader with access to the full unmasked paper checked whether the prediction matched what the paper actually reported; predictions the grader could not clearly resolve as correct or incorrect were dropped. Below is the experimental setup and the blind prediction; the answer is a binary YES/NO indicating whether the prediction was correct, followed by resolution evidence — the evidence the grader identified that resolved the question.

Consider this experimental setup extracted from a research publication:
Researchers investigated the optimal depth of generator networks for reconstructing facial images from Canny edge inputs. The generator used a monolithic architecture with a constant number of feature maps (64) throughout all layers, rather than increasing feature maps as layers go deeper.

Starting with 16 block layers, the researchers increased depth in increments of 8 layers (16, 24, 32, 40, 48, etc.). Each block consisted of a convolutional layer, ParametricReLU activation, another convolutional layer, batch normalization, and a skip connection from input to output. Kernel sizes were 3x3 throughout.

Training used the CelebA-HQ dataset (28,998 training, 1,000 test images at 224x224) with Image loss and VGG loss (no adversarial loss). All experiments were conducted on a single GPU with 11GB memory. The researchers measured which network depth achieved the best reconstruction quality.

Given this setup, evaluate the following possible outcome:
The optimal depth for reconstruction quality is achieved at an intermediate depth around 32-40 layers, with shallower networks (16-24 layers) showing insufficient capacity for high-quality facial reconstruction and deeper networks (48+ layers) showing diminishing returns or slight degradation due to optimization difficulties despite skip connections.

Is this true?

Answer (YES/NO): NO